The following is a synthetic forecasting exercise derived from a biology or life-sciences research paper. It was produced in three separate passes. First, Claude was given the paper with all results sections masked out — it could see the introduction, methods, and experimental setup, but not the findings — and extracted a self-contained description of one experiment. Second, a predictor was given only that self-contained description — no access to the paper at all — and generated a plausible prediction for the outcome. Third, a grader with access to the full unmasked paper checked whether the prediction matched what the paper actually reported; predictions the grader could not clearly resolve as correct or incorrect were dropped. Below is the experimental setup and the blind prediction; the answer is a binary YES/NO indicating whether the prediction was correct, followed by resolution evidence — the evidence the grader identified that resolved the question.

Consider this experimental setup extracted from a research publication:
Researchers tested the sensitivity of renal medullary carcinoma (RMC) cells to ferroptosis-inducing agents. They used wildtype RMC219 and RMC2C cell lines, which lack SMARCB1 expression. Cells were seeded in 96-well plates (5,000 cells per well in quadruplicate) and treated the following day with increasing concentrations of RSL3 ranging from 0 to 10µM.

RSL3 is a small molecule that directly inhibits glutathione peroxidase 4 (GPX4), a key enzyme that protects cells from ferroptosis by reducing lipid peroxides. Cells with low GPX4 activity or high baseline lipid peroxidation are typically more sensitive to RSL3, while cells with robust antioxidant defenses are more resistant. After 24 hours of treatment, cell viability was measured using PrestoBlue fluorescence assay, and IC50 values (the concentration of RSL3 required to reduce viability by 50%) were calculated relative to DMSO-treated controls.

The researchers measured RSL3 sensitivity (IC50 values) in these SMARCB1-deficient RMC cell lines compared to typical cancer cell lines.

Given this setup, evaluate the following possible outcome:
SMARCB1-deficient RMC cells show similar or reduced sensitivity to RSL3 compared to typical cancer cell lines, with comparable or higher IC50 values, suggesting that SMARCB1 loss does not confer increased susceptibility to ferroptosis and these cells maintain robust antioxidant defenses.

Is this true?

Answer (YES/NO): NO